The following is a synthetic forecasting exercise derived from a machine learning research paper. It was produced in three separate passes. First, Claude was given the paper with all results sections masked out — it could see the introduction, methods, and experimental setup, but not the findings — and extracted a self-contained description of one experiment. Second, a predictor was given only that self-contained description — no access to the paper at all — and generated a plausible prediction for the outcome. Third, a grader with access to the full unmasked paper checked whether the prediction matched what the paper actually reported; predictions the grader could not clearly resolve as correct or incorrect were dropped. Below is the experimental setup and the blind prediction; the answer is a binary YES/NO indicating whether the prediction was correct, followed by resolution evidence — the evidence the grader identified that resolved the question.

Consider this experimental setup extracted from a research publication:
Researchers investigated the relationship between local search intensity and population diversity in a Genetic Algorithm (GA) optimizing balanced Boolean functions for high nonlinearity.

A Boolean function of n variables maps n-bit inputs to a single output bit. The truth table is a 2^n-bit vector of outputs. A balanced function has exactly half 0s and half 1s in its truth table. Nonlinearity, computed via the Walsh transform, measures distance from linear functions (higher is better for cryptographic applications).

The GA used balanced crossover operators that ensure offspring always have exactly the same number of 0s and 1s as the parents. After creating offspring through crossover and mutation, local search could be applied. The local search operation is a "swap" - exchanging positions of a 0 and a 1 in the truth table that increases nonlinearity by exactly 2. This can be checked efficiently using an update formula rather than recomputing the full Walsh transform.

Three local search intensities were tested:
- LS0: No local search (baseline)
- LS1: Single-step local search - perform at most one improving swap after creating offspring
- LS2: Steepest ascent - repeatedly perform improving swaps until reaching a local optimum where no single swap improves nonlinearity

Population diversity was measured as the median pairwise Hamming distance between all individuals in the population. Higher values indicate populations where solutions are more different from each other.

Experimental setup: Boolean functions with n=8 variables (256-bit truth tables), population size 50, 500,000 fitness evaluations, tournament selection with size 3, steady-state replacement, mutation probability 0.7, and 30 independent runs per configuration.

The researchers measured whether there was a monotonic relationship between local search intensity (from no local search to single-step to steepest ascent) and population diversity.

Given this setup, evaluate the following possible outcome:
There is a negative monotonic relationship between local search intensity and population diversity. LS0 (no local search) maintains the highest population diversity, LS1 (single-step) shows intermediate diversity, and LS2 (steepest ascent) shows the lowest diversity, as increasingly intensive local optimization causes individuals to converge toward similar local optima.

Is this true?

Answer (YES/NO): NO